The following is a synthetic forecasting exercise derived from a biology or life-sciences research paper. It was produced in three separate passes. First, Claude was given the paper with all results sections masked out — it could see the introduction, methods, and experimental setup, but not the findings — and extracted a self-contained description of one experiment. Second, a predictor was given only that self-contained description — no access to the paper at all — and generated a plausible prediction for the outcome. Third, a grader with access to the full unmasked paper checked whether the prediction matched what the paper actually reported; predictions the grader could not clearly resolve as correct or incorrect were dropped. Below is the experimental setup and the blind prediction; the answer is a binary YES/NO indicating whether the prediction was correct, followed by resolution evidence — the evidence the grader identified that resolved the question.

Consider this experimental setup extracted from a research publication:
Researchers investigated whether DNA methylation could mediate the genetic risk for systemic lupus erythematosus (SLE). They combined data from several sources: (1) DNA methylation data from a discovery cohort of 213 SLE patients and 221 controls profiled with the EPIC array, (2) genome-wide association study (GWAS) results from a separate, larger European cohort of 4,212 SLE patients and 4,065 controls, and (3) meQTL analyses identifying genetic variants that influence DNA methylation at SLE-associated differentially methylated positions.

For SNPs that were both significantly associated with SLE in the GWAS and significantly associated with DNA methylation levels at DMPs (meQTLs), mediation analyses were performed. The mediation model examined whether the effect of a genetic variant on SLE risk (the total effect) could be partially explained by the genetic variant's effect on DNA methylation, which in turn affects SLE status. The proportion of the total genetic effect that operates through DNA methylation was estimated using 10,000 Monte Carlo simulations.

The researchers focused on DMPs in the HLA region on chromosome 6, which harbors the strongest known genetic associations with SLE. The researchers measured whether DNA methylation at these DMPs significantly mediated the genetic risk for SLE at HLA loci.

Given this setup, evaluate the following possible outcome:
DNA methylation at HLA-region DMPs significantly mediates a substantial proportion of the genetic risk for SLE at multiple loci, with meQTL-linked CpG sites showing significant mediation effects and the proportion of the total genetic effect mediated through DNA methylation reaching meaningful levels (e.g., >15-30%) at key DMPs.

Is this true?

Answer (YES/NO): YES